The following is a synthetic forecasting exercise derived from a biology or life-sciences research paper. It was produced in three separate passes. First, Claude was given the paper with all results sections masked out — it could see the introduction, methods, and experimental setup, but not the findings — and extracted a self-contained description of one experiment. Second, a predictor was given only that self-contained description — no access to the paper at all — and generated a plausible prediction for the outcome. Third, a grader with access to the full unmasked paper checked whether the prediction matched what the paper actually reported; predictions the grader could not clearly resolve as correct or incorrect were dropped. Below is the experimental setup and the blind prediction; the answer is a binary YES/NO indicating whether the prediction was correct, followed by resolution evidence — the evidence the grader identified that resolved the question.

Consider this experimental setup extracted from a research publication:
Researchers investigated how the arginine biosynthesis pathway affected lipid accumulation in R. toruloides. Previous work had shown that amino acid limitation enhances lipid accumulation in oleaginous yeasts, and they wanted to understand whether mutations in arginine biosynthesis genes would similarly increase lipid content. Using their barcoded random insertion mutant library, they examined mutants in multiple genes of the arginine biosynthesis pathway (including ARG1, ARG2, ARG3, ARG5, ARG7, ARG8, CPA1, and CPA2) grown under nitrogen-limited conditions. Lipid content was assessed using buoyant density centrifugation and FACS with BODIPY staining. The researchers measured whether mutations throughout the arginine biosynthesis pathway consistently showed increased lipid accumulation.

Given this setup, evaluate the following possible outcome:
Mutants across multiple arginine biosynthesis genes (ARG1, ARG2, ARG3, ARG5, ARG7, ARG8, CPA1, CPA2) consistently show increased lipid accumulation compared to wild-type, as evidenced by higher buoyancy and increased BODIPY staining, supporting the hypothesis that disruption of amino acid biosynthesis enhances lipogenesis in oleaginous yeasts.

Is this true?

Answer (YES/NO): NO